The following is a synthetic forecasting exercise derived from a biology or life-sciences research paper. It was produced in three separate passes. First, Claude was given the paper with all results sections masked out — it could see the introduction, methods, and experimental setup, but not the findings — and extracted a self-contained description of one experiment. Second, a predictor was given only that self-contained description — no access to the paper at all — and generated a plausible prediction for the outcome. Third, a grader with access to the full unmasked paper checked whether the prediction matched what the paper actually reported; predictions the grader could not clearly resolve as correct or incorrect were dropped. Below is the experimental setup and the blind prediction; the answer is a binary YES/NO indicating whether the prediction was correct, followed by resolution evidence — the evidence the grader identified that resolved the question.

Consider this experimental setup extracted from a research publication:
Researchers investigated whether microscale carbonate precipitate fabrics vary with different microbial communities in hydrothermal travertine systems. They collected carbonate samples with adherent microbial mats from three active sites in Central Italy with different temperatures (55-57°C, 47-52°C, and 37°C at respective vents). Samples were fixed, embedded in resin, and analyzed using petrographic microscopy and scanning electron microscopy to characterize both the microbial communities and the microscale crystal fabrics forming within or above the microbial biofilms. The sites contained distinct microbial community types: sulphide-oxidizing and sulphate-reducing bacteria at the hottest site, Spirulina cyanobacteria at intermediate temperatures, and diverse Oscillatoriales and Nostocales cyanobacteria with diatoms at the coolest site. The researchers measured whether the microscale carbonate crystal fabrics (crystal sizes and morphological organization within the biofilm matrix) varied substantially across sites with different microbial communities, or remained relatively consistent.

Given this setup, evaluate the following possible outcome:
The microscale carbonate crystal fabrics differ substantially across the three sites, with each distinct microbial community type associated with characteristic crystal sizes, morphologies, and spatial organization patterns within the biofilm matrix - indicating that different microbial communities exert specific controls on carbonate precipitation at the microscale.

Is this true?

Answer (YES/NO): NO